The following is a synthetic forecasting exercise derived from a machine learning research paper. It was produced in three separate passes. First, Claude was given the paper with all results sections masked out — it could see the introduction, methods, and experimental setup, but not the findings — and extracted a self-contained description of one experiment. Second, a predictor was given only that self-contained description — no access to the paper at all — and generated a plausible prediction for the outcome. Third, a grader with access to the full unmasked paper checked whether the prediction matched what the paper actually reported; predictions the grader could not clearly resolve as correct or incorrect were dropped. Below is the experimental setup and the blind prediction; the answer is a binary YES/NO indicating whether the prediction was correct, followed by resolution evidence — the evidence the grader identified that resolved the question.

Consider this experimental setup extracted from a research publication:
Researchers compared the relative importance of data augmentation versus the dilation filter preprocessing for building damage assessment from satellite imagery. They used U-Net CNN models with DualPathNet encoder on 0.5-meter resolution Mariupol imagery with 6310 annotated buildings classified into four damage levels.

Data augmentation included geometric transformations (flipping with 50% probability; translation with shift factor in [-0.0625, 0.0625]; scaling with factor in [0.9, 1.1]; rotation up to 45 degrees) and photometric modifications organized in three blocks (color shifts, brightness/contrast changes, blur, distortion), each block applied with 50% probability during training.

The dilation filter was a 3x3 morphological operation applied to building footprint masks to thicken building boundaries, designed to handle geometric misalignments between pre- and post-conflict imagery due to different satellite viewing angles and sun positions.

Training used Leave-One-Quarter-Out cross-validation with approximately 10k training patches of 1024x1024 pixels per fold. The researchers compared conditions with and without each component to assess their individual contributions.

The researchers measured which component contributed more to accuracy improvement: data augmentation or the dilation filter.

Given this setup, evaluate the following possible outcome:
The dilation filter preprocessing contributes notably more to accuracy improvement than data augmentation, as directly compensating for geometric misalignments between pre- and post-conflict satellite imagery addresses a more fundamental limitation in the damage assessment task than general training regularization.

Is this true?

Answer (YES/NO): NO